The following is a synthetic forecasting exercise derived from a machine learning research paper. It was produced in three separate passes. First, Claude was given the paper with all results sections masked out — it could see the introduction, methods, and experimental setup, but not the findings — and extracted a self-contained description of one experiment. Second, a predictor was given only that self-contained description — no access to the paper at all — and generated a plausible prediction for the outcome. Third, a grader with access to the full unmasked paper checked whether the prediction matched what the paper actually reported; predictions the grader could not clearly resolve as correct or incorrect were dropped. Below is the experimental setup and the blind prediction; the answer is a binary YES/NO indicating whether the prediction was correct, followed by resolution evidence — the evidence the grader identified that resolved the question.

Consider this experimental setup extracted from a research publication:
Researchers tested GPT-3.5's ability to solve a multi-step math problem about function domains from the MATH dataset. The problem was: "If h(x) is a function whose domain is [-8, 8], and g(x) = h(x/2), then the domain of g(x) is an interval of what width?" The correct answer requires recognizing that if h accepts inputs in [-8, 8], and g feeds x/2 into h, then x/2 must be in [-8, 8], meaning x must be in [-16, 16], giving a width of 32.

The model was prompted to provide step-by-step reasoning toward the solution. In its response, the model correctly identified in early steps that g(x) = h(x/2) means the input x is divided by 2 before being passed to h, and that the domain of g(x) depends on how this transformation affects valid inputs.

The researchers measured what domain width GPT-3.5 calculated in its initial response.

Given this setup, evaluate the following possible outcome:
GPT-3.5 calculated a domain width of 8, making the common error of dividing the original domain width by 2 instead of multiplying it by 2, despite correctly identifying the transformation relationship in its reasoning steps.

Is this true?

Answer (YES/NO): NO